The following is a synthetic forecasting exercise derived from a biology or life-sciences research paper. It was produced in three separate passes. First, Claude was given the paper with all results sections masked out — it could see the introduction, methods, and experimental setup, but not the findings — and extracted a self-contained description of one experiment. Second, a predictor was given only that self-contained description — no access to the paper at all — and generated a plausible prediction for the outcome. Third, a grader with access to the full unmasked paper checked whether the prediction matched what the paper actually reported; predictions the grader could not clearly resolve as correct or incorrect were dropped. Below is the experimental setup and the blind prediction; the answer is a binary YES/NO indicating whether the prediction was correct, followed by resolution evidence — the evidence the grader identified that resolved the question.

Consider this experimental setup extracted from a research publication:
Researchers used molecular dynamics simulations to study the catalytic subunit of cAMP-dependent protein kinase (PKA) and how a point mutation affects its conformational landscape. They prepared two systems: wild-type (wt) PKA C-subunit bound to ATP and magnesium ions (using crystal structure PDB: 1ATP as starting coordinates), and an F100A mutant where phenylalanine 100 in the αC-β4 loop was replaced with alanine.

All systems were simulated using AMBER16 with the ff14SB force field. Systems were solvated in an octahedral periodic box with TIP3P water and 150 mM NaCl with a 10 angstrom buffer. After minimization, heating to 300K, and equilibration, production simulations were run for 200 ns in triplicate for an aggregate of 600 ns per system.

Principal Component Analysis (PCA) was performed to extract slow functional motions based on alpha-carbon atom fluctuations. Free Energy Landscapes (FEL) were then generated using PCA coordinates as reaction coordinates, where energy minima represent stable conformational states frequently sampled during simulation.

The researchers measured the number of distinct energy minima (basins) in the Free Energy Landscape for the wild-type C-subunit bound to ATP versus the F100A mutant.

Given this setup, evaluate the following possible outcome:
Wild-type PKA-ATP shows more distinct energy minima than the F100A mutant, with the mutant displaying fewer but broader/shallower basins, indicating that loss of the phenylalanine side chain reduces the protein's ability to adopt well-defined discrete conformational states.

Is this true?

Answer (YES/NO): NO